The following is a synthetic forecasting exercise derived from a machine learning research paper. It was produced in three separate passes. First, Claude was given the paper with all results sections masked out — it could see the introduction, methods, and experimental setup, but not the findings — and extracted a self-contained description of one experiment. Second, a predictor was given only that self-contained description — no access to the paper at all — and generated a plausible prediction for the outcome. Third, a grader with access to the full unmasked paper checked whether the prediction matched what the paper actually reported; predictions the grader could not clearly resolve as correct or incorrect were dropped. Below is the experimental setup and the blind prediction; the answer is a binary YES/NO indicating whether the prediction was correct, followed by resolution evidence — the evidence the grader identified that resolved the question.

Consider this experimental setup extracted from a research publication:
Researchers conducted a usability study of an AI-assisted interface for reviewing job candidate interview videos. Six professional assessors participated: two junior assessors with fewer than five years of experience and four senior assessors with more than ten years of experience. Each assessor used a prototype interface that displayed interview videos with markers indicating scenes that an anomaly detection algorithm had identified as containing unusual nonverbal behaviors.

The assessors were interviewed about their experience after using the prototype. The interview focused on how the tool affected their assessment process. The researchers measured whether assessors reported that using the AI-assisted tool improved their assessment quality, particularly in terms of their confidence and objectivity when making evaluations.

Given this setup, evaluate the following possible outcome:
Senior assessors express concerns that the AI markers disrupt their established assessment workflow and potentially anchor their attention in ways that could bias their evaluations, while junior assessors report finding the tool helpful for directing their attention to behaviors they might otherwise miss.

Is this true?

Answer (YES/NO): NO